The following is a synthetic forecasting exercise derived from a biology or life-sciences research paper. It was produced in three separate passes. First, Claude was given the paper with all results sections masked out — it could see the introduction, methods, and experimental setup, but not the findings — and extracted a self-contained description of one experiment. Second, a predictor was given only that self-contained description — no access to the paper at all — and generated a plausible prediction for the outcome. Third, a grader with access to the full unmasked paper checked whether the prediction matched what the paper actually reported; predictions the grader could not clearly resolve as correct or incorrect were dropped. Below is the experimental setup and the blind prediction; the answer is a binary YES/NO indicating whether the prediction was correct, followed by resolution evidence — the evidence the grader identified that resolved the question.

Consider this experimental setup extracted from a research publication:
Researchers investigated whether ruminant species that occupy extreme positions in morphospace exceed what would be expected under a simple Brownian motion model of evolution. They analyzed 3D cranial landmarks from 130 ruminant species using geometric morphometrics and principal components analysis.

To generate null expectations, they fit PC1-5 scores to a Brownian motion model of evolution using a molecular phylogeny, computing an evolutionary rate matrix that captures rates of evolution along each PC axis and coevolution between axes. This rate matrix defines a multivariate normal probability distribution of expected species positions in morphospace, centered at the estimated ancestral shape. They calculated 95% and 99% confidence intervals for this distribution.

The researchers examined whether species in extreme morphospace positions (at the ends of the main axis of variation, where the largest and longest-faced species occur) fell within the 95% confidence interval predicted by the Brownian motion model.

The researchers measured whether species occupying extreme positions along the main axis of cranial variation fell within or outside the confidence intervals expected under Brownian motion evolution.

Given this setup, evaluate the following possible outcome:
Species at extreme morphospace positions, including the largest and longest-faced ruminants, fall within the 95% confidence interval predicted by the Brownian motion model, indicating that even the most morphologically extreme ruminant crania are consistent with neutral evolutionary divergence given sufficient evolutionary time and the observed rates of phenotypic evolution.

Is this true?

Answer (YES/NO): NO